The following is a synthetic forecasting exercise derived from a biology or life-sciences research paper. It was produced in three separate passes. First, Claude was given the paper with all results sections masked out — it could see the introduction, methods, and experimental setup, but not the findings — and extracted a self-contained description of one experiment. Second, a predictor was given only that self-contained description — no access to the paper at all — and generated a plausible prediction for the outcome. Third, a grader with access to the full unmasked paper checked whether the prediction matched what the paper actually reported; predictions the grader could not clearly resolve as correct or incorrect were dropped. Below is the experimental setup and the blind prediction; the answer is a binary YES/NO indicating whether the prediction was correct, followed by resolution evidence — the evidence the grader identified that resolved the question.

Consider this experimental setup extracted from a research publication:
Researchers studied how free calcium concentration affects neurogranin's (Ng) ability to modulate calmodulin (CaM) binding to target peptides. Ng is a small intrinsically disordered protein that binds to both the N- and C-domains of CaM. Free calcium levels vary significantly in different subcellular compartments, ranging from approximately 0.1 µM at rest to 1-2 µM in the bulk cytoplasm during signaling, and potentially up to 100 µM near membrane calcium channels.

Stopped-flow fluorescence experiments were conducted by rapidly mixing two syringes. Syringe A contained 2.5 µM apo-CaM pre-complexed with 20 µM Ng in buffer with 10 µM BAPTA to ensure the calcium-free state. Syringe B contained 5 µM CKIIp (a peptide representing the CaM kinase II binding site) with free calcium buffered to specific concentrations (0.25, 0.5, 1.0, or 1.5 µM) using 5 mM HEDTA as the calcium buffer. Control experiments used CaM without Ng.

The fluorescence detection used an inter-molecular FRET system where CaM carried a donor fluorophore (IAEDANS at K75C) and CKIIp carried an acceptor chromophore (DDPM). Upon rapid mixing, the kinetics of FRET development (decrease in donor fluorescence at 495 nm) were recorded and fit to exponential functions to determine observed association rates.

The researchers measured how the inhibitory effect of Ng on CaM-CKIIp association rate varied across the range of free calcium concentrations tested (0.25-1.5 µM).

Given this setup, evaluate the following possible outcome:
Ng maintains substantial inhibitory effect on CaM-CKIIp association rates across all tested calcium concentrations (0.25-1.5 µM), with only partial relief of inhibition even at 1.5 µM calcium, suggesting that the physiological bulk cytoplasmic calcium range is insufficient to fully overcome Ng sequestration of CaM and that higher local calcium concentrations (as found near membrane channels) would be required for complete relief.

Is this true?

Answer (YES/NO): YES